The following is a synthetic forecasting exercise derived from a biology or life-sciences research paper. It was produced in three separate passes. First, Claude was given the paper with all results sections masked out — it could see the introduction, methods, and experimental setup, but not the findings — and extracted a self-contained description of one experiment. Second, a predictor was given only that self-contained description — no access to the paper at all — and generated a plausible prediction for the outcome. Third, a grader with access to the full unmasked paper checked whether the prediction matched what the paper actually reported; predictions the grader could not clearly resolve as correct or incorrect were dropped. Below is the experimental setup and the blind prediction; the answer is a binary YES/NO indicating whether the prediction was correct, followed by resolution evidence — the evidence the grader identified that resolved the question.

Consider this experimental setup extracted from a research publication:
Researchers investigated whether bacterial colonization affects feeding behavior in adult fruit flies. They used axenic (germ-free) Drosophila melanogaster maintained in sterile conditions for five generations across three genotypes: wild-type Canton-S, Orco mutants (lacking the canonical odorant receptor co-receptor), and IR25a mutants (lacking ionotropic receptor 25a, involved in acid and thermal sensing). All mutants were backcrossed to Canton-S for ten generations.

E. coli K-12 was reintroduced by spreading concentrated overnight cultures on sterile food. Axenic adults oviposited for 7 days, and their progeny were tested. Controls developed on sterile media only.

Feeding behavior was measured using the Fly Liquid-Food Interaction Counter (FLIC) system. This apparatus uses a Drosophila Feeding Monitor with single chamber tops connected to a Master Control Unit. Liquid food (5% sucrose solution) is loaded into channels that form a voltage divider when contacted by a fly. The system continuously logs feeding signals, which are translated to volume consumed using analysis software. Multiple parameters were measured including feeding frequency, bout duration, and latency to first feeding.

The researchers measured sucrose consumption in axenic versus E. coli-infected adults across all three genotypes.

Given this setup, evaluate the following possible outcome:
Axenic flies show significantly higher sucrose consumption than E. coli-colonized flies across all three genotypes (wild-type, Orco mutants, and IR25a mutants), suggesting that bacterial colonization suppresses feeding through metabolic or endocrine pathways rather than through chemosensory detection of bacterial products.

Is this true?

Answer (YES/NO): NO